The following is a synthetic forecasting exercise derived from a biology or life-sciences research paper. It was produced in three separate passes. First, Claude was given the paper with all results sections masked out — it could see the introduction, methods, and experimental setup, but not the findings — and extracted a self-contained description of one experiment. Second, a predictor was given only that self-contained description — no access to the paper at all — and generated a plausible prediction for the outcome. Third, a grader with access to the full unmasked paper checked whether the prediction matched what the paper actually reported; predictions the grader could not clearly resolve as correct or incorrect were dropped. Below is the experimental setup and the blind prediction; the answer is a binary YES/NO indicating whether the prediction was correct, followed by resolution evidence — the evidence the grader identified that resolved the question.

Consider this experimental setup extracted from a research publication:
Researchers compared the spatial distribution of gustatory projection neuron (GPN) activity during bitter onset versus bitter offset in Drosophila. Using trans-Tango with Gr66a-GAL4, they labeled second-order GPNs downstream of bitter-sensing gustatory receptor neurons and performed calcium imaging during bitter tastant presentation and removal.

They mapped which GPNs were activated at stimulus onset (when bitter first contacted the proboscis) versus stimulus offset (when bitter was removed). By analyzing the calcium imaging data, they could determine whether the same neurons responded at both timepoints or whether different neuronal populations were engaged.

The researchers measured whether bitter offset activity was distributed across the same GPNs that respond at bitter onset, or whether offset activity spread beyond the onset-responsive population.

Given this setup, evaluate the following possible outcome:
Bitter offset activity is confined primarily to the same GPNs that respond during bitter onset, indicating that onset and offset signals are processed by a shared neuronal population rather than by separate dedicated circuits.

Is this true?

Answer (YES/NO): NO